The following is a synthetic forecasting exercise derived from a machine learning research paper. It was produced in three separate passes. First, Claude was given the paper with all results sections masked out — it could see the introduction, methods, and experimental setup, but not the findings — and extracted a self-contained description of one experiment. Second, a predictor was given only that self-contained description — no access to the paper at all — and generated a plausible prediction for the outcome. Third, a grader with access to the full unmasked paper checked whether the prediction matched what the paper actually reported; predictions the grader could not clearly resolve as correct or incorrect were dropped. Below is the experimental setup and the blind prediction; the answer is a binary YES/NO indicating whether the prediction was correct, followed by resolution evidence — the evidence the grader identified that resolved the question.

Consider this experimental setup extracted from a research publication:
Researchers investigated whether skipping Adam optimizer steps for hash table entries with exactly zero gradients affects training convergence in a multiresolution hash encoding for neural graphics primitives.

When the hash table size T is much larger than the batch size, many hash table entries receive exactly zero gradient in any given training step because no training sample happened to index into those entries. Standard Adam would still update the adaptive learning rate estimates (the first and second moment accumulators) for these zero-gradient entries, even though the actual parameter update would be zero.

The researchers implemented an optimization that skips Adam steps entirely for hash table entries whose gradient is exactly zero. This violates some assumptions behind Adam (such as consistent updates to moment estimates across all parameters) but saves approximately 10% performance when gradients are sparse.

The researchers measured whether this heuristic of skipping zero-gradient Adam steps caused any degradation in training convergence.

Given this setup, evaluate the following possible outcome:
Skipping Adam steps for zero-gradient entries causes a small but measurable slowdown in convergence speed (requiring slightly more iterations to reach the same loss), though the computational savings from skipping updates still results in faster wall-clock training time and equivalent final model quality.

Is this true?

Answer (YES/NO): NO